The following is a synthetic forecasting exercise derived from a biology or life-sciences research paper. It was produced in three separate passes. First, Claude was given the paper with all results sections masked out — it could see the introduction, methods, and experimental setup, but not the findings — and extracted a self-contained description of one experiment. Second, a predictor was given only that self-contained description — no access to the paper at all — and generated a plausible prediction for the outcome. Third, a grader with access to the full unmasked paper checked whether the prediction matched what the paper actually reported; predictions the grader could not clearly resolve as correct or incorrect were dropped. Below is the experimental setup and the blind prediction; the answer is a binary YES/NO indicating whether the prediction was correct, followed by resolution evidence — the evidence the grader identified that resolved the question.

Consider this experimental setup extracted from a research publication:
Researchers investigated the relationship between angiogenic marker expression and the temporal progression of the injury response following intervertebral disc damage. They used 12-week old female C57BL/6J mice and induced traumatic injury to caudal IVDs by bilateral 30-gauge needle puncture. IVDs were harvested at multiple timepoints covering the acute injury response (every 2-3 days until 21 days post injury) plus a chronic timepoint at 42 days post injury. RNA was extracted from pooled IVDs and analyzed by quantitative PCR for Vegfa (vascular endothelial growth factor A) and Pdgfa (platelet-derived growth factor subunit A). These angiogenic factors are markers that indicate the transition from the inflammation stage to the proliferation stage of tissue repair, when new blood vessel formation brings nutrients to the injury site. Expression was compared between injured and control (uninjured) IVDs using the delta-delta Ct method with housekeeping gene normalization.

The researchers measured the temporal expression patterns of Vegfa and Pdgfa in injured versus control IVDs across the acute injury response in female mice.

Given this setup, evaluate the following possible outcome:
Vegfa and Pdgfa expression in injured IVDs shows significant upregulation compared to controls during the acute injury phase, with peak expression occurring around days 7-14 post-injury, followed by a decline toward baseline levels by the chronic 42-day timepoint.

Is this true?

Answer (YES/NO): NO